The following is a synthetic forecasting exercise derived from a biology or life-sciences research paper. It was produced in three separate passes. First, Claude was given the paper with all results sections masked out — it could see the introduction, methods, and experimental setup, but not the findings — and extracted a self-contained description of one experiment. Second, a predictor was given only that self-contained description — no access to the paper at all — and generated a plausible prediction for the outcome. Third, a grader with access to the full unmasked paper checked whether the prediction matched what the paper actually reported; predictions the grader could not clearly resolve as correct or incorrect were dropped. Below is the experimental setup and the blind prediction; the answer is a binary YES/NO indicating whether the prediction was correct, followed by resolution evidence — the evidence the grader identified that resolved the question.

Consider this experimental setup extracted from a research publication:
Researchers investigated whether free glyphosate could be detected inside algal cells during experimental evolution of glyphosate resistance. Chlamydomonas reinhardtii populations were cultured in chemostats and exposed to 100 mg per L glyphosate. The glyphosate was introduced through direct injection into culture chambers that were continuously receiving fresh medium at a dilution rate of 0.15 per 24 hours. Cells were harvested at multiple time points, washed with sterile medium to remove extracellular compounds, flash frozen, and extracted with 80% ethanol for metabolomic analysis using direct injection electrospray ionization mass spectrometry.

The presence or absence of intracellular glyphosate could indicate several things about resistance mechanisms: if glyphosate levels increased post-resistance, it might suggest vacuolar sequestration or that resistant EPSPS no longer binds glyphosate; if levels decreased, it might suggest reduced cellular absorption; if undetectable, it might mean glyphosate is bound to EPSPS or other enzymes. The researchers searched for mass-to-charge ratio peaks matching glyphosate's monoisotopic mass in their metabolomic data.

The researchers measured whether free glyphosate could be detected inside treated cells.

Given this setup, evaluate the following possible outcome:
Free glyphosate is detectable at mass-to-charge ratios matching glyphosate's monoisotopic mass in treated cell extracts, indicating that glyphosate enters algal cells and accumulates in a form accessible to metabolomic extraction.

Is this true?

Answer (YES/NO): NO